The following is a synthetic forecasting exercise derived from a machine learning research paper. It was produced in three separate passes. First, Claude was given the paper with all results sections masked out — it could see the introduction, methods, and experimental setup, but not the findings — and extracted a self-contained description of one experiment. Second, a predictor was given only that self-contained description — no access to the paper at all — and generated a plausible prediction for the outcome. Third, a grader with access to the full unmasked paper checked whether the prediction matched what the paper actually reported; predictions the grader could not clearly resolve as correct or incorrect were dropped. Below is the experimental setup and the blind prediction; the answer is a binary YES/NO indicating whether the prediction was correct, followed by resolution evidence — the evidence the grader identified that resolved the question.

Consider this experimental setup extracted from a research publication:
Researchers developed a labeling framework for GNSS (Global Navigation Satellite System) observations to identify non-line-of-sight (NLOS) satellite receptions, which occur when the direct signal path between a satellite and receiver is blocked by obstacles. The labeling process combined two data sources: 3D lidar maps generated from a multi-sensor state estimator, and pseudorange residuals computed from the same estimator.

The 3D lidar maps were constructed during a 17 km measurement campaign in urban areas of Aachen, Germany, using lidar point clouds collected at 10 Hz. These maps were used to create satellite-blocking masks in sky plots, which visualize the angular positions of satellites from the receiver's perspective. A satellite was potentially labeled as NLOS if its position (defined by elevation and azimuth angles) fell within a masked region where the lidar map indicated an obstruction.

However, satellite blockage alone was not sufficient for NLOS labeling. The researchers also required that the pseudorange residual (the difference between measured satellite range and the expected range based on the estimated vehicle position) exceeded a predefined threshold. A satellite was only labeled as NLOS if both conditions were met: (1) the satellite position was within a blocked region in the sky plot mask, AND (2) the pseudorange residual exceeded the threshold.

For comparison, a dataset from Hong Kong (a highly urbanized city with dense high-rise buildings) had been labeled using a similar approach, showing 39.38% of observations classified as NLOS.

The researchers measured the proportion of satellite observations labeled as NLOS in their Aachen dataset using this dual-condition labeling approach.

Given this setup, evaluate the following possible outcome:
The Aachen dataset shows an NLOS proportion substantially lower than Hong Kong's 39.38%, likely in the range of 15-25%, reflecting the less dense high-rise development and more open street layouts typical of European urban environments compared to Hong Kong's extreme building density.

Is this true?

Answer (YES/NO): YES